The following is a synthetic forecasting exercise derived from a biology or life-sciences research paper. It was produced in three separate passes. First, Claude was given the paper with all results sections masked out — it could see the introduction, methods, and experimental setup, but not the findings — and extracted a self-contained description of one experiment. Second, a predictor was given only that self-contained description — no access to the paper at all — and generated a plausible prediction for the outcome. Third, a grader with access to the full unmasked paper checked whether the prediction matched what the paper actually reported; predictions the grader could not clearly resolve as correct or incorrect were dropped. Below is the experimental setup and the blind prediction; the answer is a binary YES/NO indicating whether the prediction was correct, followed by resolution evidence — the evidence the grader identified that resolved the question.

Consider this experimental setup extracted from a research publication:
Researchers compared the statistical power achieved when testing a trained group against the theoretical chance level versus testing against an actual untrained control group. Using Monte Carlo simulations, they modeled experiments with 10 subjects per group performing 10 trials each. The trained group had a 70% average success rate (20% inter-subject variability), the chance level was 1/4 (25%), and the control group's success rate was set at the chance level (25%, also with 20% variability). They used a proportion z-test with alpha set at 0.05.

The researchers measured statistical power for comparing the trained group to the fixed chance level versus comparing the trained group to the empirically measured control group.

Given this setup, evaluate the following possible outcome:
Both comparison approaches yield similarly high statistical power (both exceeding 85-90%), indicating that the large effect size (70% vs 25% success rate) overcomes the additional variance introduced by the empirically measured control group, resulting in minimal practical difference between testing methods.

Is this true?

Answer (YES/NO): NO